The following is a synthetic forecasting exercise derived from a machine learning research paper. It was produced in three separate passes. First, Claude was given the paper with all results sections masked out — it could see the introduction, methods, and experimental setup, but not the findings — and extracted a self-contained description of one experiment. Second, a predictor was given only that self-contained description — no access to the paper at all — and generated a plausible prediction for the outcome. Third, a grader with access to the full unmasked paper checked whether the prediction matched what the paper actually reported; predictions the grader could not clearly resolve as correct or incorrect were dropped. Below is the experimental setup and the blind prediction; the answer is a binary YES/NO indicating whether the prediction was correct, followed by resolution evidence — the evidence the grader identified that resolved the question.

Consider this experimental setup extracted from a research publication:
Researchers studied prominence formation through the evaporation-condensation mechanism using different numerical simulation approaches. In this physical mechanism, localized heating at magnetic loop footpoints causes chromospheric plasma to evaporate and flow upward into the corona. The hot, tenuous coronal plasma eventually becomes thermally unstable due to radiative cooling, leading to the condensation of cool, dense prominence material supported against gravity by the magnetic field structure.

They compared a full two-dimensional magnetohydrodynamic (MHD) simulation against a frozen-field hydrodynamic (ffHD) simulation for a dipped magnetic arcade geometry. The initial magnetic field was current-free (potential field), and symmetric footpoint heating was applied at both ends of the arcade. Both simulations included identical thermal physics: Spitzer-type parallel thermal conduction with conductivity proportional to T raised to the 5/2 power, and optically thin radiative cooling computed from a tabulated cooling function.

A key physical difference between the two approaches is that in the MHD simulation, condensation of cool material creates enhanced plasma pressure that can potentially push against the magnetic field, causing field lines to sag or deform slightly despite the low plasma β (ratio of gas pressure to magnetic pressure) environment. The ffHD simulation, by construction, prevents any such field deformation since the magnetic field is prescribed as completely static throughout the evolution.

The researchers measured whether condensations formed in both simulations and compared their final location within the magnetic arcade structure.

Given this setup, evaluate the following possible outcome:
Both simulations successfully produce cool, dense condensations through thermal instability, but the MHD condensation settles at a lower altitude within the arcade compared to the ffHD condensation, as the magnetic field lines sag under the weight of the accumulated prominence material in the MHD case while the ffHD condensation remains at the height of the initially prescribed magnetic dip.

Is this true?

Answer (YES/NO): NO